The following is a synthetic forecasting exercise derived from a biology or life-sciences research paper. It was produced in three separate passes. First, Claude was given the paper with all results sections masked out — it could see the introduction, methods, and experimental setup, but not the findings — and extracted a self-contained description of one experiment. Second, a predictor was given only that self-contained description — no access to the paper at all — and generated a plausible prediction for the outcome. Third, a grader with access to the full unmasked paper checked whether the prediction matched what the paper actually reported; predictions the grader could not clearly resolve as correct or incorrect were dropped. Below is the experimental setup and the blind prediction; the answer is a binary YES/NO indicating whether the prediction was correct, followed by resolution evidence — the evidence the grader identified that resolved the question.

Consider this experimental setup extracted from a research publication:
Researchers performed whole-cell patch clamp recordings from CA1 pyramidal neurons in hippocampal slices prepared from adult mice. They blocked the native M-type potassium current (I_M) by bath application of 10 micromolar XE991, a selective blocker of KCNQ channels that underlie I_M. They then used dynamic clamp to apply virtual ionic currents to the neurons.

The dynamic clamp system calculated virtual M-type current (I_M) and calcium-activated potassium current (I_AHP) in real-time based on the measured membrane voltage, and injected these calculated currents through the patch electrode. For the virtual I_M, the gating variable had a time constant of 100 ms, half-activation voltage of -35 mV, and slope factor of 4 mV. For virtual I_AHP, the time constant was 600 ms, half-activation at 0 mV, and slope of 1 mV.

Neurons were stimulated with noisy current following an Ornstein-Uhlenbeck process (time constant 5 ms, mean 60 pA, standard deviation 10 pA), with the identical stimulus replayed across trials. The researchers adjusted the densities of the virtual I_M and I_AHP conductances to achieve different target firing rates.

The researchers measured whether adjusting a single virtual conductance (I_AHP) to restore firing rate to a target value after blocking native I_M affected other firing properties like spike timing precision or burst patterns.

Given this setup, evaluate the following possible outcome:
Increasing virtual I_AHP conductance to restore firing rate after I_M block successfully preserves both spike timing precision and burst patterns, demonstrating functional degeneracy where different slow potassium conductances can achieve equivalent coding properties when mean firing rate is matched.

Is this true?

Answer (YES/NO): NO